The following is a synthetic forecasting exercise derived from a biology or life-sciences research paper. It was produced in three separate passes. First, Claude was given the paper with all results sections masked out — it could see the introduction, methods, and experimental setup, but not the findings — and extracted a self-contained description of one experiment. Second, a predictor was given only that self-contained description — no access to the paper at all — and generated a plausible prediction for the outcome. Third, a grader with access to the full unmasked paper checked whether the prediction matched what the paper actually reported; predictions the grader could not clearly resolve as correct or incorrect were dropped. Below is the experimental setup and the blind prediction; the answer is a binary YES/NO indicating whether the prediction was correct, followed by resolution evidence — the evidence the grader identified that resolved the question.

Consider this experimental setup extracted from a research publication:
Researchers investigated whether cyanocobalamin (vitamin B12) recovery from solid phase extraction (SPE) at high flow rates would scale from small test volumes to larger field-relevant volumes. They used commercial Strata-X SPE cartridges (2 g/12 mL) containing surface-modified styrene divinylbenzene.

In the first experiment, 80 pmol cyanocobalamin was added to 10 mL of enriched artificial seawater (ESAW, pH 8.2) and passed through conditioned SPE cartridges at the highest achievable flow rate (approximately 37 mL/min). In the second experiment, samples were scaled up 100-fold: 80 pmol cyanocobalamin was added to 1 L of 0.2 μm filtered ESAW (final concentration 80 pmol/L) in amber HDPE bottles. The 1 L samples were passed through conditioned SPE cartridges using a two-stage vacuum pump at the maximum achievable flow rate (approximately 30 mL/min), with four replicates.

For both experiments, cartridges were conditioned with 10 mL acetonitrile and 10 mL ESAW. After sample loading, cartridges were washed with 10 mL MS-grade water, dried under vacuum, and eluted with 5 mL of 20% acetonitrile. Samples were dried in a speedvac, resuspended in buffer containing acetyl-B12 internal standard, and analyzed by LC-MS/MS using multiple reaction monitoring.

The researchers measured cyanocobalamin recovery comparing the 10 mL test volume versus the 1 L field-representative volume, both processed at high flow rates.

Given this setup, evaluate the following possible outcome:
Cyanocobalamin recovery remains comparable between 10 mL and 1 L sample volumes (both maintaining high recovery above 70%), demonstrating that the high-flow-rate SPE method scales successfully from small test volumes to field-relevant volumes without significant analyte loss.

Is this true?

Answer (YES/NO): YES